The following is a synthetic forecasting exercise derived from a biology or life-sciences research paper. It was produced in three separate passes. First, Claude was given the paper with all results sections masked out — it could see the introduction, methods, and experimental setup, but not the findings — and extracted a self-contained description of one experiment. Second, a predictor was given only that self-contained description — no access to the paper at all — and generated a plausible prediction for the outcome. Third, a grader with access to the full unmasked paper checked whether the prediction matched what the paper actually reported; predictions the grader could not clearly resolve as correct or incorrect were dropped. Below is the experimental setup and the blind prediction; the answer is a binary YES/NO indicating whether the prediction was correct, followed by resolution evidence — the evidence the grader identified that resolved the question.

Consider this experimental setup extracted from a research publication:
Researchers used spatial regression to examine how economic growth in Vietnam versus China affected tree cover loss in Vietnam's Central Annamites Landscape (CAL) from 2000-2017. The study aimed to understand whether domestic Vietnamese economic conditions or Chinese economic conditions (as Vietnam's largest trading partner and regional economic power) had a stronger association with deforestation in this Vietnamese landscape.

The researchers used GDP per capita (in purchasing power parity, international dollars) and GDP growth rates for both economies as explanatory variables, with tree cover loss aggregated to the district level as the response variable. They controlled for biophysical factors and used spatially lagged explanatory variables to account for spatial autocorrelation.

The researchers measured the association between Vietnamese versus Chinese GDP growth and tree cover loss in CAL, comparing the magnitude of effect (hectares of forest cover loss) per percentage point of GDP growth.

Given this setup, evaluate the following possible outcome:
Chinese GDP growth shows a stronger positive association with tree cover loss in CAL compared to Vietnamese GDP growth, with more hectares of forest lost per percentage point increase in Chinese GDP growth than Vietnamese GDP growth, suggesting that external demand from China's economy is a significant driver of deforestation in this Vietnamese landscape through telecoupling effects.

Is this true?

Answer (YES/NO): YES